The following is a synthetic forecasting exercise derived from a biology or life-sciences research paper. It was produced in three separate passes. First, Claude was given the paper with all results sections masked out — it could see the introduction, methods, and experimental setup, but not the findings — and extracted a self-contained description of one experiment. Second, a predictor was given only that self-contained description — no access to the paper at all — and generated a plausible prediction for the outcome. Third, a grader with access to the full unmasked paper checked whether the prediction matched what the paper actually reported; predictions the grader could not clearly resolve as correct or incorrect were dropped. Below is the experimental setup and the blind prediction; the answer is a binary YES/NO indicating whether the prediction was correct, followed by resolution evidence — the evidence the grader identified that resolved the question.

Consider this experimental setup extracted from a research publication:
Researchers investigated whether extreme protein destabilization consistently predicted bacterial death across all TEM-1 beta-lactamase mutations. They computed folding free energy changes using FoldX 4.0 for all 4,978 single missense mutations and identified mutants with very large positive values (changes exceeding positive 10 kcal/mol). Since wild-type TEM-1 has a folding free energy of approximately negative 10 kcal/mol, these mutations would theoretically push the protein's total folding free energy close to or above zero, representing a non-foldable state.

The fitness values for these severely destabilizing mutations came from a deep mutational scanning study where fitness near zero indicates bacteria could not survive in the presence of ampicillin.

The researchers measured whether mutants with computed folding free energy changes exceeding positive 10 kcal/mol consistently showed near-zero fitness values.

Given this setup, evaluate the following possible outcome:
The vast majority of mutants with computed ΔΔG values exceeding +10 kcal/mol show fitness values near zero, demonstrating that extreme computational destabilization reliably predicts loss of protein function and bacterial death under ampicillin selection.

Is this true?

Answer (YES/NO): YES